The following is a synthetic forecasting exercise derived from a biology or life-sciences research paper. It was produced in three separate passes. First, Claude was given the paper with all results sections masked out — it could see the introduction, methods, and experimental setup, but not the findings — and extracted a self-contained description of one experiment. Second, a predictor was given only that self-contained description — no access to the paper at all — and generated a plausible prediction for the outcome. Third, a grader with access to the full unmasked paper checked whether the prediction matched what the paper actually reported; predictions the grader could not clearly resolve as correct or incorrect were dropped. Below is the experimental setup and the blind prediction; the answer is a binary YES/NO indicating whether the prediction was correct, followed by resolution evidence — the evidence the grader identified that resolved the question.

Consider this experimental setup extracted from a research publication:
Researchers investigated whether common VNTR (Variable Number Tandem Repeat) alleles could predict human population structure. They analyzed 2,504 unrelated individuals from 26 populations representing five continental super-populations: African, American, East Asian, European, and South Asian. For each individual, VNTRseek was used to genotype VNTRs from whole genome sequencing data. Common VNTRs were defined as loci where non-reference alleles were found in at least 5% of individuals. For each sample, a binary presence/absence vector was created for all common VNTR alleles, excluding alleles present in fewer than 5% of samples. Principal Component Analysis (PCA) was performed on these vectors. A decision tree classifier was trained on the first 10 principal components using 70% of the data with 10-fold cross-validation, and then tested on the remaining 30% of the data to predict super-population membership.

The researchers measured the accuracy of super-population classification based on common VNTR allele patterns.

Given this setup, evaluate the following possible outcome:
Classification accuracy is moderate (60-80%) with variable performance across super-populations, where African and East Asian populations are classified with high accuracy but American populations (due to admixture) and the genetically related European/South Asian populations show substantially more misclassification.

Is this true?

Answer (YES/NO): NO